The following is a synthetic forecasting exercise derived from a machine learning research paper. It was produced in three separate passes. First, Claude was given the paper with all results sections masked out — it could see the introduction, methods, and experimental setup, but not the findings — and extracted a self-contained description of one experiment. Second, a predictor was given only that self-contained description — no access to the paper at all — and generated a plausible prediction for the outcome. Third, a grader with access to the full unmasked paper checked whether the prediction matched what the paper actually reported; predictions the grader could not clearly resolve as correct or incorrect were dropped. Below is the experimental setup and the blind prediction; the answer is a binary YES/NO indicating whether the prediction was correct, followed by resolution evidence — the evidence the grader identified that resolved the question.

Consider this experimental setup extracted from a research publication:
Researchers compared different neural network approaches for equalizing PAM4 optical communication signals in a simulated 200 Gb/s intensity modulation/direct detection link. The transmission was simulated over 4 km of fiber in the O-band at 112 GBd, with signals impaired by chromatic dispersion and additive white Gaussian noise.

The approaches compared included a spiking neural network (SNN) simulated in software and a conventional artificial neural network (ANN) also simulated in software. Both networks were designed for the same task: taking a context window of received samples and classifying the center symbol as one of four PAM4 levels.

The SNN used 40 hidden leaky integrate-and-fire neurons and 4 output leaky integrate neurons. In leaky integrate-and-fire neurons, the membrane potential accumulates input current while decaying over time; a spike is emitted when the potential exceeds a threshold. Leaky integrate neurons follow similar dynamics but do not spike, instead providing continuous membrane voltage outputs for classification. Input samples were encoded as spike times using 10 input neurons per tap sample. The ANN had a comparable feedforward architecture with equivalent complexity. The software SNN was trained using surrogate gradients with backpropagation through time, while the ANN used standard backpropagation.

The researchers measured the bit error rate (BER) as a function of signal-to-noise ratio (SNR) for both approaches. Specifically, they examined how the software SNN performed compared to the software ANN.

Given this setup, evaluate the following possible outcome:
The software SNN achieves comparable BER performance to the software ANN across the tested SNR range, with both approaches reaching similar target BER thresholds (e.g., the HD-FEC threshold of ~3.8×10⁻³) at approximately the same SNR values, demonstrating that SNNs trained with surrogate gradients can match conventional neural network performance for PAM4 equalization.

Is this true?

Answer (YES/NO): NO